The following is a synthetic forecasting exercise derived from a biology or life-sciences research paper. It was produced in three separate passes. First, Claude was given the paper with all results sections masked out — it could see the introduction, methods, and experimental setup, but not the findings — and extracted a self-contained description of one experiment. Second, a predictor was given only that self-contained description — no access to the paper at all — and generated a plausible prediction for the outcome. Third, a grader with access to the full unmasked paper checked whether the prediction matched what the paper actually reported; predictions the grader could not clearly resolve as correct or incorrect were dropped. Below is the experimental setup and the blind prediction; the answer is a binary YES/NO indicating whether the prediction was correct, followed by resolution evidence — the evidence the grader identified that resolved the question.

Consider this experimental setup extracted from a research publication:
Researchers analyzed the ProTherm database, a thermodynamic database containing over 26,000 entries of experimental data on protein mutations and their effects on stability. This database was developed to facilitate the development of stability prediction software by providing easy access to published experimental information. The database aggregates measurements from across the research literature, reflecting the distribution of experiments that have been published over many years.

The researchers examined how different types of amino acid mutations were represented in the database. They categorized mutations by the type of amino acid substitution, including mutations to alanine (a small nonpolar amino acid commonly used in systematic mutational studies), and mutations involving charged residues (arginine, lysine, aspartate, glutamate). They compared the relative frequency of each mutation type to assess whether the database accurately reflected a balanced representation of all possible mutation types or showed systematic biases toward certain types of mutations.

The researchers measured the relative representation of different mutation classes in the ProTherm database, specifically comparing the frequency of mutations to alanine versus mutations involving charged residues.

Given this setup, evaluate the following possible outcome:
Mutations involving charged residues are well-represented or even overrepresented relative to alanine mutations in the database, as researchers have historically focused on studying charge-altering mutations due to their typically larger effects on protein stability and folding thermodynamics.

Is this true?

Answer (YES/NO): NO